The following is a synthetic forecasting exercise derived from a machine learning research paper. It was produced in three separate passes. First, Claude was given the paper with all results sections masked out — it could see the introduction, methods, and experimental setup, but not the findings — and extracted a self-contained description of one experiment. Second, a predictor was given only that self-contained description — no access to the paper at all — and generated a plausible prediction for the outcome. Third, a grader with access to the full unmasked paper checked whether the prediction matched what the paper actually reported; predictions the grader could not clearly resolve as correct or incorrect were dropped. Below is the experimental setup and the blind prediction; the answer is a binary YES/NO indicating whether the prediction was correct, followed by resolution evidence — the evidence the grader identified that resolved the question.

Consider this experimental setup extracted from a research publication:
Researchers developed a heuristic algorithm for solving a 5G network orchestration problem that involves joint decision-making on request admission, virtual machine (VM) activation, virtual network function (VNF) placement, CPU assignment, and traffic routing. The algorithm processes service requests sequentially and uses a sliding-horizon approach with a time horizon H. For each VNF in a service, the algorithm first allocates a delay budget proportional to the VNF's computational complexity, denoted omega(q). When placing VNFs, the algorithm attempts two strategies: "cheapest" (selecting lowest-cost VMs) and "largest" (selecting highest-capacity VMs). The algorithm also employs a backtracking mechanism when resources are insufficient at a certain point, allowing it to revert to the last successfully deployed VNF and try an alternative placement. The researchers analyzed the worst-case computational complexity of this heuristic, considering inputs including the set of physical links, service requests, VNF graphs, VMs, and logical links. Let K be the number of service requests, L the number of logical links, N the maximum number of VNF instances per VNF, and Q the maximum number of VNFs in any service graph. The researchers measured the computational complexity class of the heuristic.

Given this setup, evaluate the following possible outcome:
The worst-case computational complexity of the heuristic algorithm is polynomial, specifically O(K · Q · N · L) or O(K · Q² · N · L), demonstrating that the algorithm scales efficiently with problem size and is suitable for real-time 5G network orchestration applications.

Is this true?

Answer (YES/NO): NO